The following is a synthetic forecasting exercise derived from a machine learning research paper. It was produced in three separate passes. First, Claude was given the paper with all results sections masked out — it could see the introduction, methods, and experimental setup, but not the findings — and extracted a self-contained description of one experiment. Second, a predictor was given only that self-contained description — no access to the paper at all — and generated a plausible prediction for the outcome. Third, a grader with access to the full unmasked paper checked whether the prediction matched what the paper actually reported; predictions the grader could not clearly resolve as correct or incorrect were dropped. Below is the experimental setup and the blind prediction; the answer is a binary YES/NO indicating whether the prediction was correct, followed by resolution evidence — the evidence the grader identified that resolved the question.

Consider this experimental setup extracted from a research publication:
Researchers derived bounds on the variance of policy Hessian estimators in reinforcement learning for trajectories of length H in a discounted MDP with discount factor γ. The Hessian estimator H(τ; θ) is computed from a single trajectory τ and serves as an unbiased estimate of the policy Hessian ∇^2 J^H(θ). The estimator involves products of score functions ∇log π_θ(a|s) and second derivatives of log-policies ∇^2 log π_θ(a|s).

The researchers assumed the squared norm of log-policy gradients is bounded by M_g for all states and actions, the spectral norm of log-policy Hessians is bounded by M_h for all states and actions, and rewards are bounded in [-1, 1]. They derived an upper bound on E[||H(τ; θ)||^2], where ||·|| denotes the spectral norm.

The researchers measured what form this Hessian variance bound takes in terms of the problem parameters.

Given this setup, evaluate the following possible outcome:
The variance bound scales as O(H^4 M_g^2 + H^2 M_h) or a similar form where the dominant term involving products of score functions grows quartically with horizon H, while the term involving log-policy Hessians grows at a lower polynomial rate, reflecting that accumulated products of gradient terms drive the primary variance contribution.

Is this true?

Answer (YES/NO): NO